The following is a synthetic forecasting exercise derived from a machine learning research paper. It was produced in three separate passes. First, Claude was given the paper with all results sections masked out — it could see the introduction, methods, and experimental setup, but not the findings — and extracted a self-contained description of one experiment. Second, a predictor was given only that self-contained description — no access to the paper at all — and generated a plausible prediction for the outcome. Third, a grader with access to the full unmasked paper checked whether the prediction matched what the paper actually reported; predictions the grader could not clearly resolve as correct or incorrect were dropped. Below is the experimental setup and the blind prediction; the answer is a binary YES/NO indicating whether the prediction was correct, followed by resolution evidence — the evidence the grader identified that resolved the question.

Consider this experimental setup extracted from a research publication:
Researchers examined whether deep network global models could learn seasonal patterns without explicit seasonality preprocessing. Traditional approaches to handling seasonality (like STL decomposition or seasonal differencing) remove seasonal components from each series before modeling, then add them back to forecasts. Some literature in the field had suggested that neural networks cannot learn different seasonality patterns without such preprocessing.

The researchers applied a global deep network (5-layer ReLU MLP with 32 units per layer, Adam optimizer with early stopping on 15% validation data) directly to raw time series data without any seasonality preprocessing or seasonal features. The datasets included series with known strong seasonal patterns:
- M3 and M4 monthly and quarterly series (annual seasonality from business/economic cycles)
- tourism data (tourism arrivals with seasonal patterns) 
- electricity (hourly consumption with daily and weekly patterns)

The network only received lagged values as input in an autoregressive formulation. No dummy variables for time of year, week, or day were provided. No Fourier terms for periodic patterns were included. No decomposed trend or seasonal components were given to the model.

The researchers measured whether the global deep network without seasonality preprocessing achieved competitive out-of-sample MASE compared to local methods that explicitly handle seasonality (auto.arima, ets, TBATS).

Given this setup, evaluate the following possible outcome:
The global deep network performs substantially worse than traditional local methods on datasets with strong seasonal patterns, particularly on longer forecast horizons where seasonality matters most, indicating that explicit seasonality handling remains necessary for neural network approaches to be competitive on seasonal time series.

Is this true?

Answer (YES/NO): NO